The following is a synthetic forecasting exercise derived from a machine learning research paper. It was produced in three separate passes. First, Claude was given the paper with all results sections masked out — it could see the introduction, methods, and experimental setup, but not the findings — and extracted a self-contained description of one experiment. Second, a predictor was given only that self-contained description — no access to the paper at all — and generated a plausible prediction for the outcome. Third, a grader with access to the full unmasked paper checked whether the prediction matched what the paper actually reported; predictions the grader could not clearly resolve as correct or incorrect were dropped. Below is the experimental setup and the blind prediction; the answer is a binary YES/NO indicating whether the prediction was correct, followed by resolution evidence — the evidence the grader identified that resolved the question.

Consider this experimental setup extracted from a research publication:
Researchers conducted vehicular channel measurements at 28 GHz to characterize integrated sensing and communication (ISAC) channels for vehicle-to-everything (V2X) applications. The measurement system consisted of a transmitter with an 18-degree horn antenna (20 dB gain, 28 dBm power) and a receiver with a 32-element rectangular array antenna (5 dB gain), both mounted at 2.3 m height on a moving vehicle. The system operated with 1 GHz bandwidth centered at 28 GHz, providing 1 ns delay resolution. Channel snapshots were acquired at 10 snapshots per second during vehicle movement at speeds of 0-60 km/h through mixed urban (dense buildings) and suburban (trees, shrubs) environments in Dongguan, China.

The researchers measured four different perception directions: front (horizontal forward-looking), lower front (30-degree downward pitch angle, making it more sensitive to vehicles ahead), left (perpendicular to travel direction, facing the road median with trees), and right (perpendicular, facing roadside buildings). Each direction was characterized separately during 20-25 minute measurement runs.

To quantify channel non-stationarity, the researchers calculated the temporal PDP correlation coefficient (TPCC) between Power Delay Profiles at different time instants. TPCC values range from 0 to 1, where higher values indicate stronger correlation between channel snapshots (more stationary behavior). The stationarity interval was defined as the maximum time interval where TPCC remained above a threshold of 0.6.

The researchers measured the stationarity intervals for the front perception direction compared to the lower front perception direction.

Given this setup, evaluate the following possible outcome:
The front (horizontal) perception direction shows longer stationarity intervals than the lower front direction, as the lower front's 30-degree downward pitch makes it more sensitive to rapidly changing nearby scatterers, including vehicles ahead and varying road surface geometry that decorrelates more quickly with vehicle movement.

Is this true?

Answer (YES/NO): YES